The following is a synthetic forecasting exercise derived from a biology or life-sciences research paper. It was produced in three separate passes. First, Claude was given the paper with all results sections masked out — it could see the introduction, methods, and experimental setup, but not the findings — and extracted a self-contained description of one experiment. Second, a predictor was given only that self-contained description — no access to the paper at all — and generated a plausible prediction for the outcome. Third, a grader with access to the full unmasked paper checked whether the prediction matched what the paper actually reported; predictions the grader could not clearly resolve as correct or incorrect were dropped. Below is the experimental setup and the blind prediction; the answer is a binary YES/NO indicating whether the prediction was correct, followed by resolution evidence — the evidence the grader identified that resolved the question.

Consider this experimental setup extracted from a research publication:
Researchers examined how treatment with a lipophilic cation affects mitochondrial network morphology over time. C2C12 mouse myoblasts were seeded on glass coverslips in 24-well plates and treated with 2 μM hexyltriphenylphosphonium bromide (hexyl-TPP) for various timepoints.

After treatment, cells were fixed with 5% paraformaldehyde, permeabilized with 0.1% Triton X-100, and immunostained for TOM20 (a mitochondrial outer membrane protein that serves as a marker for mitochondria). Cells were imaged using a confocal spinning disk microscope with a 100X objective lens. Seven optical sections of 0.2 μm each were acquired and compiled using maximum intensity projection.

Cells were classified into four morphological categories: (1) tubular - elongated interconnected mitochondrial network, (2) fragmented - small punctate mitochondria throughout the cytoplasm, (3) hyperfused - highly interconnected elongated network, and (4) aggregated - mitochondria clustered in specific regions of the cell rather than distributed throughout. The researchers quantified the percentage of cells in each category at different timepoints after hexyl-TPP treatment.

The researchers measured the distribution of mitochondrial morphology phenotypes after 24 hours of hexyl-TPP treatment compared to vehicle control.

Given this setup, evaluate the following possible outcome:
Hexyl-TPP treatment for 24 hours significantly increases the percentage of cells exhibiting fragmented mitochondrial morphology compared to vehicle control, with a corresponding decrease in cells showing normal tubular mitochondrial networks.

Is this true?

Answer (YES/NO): NO